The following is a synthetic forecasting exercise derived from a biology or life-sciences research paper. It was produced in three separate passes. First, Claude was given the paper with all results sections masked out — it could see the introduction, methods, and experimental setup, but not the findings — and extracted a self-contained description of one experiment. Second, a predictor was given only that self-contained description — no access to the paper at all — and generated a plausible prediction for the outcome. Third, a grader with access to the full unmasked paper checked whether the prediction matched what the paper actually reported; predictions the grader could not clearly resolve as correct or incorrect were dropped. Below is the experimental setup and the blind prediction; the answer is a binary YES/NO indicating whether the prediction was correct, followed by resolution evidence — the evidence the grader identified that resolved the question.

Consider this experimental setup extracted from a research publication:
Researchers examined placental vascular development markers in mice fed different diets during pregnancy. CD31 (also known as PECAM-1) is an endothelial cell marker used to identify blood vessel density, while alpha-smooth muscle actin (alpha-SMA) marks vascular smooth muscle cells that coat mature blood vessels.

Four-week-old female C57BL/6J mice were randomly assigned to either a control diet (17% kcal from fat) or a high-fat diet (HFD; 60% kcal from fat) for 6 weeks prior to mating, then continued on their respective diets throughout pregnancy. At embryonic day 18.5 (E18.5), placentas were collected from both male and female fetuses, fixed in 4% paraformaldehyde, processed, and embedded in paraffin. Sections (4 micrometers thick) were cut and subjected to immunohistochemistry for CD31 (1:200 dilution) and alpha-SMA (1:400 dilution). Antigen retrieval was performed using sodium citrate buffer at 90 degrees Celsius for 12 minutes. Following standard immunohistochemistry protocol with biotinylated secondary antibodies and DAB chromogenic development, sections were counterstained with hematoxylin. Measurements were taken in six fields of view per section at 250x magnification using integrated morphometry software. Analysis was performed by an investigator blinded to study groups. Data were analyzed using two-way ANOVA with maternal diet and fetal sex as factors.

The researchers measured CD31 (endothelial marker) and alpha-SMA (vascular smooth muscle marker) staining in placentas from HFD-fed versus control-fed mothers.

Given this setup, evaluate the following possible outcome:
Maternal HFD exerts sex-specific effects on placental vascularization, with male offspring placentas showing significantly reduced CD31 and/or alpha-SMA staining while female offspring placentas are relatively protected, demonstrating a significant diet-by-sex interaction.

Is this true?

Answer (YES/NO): NO